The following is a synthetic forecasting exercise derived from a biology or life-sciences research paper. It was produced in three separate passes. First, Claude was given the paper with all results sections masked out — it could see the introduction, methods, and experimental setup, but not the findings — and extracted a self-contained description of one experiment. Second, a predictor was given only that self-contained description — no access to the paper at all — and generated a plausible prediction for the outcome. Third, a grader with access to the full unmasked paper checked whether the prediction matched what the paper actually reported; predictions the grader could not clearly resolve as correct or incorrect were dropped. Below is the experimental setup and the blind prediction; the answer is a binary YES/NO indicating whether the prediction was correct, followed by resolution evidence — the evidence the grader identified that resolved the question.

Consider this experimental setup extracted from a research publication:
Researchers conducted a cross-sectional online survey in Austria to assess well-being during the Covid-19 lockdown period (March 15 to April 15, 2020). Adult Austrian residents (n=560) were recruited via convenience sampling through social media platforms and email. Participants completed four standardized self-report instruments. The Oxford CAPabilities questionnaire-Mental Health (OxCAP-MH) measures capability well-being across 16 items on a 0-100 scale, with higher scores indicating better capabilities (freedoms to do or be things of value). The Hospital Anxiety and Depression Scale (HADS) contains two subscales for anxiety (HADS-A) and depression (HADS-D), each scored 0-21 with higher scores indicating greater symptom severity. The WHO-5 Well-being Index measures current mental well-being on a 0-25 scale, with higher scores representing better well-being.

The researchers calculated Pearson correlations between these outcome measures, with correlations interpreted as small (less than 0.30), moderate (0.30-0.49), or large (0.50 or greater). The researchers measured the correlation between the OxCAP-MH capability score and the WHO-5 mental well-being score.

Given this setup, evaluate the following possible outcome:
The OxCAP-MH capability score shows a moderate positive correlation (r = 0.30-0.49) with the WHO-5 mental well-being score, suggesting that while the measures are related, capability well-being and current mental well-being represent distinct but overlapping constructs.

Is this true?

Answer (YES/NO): NO